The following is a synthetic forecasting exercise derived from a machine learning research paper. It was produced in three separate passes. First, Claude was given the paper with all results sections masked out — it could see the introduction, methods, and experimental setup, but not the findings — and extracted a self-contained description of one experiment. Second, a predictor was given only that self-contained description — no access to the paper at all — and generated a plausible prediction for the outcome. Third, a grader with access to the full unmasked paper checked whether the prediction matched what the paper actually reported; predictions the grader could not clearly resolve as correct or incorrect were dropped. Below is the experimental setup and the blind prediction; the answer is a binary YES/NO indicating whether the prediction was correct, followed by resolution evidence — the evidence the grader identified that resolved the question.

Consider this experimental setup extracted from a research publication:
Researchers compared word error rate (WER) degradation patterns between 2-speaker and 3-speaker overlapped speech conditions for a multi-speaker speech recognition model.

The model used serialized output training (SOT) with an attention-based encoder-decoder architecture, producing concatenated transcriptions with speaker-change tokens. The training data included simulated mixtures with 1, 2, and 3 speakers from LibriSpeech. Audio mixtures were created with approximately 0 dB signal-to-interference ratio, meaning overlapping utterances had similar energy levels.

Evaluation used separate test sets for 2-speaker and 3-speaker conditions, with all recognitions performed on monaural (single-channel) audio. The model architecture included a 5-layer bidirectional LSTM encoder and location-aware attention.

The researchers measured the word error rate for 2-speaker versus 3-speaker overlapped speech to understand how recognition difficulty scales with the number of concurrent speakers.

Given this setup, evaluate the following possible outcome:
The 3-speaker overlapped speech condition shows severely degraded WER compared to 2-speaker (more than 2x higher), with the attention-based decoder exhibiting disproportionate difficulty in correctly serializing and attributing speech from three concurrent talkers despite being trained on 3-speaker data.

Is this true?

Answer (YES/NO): NO